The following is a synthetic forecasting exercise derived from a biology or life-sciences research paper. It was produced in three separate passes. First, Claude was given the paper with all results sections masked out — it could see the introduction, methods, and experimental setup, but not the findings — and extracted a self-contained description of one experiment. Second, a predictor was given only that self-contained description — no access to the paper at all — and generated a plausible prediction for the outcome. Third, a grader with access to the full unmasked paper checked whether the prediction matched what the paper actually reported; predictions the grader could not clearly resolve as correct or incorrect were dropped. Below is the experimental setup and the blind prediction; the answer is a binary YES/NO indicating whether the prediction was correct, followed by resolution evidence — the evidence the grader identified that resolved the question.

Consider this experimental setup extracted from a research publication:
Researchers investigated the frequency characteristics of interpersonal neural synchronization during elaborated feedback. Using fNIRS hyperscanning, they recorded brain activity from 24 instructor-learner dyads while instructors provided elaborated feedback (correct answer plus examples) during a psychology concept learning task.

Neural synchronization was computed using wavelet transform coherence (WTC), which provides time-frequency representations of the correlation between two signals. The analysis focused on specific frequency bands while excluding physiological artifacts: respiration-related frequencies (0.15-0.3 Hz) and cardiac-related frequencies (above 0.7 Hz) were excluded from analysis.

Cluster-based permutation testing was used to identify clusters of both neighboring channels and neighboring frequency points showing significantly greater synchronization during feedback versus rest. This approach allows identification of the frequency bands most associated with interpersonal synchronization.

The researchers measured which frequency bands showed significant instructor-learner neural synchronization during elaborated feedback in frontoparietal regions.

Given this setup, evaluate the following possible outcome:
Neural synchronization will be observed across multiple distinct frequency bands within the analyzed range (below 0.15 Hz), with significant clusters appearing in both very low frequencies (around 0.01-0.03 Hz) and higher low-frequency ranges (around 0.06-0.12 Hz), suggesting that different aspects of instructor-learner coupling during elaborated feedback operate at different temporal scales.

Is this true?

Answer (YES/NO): NO